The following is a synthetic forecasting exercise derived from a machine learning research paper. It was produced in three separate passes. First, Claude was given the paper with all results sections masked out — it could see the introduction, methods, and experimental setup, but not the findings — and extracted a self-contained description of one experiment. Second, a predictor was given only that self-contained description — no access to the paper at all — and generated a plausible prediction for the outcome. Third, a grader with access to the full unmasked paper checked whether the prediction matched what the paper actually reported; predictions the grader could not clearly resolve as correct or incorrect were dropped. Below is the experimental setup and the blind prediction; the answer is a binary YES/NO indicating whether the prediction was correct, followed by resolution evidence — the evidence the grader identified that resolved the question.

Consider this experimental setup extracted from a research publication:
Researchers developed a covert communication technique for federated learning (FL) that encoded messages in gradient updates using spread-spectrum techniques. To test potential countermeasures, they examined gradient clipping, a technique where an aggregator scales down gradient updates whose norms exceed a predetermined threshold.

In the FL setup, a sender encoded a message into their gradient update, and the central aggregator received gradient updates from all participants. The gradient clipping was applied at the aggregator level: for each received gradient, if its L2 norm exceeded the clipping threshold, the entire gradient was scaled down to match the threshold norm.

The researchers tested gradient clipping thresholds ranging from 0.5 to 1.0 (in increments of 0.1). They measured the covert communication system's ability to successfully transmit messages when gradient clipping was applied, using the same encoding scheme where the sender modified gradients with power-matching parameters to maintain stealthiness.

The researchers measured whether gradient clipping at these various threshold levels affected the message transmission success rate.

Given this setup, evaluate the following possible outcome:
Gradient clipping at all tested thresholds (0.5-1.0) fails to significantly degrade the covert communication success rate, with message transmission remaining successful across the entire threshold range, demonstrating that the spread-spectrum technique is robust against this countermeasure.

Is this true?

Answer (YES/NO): YES